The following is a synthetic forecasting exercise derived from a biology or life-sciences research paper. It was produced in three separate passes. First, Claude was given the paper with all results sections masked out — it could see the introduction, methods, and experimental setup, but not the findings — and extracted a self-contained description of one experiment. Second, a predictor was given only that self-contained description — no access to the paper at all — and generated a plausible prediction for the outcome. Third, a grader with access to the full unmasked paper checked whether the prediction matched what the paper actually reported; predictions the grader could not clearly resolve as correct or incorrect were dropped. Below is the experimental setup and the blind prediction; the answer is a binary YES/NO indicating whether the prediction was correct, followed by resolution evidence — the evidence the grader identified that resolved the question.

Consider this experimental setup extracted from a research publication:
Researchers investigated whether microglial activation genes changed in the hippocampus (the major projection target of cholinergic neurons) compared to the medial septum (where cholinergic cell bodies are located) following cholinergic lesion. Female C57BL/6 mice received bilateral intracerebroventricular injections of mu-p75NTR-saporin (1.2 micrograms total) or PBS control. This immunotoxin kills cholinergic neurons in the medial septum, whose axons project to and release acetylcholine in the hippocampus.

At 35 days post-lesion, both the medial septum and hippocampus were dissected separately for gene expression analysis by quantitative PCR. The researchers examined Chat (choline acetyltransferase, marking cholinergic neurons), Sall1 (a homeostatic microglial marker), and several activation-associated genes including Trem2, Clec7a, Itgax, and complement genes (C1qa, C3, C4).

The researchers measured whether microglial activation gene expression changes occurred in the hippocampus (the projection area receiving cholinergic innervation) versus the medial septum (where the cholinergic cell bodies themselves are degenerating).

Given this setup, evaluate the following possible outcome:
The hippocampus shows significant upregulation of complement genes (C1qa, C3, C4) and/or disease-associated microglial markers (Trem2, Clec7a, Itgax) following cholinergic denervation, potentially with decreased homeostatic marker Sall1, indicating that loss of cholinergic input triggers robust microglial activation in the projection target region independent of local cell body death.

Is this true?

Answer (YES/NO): YES